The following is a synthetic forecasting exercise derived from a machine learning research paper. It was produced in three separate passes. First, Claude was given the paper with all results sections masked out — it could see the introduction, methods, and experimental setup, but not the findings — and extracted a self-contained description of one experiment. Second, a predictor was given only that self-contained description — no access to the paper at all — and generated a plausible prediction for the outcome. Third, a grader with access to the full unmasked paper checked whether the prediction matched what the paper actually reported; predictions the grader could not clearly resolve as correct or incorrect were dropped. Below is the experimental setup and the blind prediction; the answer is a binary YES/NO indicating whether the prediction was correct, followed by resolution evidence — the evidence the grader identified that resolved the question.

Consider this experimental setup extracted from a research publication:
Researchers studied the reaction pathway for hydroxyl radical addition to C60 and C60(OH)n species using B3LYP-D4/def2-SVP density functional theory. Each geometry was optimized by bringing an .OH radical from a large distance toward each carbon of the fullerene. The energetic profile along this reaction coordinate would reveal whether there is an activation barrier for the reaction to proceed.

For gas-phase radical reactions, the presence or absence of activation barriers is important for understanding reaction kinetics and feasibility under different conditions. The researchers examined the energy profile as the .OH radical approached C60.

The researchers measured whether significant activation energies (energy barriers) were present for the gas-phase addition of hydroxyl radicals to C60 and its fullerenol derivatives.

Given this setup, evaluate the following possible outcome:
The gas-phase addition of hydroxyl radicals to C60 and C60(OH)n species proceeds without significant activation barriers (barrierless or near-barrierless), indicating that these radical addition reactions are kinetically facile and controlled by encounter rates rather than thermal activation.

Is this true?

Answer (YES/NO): YES